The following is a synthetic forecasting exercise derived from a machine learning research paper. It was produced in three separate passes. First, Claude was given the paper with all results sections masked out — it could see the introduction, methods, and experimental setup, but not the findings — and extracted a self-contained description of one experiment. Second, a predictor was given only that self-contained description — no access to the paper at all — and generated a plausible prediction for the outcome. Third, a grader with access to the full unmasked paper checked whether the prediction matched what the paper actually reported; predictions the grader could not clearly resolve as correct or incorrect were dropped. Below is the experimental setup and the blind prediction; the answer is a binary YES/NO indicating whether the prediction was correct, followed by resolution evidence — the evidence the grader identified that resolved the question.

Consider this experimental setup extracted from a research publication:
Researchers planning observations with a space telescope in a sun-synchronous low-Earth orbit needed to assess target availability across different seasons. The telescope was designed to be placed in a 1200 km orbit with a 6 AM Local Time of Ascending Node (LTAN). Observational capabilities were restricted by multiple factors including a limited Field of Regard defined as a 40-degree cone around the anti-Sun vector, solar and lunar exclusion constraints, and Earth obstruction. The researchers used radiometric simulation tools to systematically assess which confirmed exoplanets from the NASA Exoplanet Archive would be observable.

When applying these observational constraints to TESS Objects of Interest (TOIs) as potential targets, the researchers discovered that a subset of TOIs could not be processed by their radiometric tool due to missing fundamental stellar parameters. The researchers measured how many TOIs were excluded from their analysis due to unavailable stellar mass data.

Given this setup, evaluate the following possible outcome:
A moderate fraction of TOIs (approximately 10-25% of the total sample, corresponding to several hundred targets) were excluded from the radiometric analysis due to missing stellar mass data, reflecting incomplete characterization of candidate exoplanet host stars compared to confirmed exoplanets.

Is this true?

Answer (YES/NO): NO